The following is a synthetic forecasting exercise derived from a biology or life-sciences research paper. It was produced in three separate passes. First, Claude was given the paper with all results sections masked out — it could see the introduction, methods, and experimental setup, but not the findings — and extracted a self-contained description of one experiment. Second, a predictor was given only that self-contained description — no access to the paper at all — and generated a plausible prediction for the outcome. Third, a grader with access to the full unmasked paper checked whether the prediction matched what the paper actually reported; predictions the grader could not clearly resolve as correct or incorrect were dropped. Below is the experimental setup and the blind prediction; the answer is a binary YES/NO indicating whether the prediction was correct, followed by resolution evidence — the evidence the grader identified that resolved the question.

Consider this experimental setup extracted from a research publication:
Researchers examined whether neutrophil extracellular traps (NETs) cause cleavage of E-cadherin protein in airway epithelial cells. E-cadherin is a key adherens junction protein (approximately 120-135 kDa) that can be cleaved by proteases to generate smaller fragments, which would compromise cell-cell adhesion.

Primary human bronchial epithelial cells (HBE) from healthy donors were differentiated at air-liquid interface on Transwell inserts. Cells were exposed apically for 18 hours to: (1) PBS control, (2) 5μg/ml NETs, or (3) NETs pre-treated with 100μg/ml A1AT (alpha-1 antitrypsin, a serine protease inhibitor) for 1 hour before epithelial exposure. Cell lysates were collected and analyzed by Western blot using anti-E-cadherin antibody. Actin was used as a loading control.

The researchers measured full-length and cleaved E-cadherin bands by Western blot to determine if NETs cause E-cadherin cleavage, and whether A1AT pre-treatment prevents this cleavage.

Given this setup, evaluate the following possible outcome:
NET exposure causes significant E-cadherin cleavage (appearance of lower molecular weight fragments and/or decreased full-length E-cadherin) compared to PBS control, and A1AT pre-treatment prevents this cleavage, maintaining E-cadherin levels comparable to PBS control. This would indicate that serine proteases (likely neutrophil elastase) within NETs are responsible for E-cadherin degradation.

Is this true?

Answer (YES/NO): NO